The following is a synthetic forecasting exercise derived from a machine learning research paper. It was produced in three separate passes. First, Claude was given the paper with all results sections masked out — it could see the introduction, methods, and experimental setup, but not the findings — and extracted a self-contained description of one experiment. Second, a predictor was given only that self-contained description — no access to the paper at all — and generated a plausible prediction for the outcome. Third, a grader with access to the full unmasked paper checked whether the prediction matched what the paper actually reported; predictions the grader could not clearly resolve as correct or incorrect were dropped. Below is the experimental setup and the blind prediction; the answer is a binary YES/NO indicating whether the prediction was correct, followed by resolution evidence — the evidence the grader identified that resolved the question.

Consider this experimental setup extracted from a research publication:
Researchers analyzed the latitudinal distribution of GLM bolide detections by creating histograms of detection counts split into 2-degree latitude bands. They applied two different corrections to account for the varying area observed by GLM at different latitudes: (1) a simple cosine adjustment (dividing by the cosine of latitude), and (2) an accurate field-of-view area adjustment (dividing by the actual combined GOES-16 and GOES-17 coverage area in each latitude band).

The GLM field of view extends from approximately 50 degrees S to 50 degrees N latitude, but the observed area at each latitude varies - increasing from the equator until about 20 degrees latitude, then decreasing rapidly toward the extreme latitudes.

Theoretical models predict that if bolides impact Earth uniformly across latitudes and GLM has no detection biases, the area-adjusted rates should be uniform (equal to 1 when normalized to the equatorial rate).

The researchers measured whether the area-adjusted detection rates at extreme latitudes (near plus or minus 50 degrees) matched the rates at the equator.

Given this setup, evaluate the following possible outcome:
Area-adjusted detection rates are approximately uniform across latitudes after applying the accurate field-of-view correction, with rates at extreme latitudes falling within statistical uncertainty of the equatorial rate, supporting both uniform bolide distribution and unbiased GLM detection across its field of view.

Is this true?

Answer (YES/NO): NO